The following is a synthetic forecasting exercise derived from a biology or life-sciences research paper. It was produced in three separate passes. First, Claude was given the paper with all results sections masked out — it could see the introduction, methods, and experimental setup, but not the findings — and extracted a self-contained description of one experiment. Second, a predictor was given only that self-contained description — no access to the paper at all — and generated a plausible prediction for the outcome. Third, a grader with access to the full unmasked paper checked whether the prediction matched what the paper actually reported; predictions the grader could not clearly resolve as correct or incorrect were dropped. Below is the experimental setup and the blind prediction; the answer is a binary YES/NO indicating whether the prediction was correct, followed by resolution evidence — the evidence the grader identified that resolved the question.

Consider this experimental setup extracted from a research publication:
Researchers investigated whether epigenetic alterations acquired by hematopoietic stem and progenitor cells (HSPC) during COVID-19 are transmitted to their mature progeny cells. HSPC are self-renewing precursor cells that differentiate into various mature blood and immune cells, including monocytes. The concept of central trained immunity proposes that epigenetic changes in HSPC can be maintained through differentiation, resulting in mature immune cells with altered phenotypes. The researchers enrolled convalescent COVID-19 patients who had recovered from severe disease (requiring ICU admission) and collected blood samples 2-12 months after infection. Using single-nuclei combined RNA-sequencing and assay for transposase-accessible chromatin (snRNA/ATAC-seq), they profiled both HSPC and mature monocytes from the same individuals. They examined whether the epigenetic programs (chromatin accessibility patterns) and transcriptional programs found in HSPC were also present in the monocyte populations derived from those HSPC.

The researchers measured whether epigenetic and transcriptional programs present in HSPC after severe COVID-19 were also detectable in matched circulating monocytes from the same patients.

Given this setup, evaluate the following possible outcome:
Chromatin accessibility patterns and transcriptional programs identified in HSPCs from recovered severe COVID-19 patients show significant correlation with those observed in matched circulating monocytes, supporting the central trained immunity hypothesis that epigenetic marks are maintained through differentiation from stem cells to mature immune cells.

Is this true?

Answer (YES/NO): YES